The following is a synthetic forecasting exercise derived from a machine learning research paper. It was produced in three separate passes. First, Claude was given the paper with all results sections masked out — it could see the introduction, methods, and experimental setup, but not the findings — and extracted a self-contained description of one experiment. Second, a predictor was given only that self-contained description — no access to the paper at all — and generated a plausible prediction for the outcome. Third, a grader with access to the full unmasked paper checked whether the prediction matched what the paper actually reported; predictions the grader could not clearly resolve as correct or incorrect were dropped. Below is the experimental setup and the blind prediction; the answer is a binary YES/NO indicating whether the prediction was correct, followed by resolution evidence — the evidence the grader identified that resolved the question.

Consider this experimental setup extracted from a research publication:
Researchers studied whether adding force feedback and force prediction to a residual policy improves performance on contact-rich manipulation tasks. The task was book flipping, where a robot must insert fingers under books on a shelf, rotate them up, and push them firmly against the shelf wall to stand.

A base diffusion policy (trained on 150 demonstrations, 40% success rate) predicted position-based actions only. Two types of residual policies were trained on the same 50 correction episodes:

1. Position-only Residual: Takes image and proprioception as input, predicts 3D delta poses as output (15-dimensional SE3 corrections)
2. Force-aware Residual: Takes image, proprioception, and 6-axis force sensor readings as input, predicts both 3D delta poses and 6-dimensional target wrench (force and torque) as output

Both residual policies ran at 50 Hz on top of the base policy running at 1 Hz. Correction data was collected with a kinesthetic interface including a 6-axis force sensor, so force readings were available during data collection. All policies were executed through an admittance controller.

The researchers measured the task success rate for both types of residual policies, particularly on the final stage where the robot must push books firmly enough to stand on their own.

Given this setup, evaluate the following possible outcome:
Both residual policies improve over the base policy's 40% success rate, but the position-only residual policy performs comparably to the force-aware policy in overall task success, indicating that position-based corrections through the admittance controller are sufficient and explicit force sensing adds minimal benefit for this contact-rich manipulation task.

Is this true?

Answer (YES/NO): NO